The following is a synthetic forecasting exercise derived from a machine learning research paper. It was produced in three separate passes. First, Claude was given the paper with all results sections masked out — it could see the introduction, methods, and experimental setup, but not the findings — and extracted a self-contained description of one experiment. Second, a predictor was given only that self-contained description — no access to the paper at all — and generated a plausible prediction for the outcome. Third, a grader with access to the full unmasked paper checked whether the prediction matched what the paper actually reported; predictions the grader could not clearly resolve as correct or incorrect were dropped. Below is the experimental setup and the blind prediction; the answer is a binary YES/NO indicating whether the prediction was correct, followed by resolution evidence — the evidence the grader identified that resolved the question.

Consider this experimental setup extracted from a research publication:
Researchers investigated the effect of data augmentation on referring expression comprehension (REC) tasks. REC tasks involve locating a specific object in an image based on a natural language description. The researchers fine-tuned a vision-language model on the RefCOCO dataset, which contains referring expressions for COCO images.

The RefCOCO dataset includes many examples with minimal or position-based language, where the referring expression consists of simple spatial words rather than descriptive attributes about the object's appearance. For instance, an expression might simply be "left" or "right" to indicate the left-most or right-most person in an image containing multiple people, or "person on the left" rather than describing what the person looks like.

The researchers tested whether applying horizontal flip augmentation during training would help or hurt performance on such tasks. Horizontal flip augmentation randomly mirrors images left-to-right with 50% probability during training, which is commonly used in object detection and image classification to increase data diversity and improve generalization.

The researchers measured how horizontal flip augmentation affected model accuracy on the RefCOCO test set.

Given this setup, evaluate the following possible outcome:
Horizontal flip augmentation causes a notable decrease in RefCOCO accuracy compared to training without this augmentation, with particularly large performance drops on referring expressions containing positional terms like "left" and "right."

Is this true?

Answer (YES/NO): YES